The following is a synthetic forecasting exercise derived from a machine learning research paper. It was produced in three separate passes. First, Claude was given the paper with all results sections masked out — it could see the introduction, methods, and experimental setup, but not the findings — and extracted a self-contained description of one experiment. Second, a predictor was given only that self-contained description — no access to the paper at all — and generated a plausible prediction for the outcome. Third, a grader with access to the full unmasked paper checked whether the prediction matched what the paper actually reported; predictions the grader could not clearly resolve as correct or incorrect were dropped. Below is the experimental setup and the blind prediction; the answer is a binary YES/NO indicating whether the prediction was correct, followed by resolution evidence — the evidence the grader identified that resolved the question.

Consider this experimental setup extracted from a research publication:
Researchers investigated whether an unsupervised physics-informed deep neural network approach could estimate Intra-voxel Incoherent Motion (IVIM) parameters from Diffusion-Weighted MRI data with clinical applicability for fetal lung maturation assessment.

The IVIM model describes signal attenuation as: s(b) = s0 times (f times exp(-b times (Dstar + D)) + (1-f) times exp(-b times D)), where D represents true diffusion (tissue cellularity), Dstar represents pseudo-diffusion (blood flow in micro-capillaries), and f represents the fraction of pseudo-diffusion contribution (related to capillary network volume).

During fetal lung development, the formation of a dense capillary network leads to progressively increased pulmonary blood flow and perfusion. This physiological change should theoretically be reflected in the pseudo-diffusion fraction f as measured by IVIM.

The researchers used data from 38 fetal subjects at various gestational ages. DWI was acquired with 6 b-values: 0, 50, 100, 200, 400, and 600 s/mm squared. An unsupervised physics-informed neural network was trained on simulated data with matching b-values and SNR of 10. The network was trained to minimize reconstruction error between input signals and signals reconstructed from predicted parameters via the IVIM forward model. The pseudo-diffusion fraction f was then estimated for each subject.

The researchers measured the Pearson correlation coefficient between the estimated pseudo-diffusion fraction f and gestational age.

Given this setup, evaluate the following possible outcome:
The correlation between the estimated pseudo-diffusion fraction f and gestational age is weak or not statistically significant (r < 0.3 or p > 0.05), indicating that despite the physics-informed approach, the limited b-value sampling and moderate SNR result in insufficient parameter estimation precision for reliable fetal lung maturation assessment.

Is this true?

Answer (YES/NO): NO